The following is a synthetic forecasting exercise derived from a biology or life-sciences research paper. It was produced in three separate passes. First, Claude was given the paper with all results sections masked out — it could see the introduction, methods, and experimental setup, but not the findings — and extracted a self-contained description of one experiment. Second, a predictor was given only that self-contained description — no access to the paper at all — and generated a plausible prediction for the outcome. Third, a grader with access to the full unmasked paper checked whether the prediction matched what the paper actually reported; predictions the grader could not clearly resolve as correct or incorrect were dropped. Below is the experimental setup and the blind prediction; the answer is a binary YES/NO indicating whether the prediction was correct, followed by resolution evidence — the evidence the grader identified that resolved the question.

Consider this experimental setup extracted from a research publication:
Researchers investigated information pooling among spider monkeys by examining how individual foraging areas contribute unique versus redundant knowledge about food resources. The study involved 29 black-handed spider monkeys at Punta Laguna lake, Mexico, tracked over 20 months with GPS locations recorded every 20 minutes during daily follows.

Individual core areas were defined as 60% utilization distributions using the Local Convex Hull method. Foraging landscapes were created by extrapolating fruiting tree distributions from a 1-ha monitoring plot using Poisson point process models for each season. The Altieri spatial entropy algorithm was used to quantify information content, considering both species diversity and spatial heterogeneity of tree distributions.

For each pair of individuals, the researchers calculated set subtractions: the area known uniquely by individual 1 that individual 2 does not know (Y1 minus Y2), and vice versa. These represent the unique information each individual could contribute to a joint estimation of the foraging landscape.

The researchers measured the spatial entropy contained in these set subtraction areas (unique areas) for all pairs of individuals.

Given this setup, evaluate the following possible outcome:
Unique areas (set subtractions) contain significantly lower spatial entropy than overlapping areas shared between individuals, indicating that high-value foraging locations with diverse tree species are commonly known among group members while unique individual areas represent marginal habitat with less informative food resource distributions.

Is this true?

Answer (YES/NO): NO